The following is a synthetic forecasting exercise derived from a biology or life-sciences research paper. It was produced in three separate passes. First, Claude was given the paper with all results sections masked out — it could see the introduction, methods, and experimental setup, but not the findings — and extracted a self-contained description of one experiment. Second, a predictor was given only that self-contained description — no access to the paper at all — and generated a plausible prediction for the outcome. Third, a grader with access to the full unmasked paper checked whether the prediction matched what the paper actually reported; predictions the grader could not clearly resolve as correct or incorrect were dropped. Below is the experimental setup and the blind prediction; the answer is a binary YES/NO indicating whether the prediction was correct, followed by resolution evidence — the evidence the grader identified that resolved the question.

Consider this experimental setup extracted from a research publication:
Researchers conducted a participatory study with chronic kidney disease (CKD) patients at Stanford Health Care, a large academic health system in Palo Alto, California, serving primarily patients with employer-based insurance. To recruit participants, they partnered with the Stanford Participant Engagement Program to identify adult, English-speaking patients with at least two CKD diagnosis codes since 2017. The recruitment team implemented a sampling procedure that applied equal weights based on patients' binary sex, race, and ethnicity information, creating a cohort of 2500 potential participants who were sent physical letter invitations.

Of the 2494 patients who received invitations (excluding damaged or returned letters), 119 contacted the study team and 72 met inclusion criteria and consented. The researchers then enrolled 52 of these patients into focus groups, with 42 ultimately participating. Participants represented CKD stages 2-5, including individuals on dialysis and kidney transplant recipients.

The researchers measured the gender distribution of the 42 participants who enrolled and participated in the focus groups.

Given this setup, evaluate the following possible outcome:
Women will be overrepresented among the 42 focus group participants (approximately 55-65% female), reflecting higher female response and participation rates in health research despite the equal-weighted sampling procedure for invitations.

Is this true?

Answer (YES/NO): NO